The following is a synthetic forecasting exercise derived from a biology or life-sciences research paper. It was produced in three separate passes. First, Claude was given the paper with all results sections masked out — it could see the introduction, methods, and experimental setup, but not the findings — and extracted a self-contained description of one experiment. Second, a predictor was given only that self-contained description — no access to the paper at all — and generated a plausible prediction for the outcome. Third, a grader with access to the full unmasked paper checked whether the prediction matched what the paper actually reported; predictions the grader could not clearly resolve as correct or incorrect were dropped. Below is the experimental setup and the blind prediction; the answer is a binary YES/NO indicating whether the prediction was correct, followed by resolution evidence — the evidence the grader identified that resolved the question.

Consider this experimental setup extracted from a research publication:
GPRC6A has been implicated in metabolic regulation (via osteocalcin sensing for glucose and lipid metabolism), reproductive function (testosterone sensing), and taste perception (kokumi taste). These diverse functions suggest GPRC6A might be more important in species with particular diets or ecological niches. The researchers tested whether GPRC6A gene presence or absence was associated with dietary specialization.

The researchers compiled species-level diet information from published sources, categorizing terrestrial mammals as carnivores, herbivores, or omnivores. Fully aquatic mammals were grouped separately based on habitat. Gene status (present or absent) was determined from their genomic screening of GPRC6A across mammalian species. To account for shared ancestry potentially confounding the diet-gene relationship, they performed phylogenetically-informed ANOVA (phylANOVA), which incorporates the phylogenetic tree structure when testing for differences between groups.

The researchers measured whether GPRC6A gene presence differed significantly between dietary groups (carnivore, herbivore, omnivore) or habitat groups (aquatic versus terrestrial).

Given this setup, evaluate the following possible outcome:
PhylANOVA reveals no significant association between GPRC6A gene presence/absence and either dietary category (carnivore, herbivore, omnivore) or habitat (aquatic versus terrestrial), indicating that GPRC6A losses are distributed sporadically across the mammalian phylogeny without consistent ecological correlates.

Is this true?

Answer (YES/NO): NO